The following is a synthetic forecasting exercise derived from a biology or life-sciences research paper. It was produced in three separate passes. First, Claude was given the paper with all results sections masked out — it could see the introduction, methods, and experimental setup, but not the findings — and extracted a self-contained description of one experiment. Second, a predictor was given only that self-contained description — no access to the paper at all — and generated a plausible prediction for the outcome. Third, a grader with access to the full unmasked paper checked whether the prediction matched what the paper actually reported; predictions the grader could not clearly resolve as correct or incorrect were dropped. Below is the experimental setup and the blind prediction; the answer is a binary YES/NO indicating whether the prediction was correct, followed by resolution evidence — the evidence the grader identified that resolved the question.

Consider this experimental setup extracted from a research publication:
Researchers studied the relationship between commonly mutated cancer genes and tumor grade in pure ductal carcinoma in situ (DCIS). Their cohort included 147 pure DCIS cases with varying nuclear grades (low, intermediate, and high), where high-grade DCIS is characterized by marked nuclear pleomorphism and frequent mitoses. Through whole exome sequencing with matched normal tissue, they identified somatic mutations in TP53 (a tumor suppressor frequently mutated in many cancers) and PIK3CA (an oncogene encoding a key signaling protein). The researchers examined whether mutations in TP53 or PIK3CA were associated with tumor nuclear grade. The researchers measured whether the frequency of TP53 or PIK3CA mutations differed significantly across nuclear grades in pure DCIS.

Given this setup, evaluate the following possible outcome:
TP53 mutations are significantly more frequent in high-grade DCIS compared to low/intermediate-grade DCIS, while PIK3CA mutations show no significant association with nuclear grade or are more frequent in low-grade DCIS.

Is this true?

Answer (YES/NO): YES